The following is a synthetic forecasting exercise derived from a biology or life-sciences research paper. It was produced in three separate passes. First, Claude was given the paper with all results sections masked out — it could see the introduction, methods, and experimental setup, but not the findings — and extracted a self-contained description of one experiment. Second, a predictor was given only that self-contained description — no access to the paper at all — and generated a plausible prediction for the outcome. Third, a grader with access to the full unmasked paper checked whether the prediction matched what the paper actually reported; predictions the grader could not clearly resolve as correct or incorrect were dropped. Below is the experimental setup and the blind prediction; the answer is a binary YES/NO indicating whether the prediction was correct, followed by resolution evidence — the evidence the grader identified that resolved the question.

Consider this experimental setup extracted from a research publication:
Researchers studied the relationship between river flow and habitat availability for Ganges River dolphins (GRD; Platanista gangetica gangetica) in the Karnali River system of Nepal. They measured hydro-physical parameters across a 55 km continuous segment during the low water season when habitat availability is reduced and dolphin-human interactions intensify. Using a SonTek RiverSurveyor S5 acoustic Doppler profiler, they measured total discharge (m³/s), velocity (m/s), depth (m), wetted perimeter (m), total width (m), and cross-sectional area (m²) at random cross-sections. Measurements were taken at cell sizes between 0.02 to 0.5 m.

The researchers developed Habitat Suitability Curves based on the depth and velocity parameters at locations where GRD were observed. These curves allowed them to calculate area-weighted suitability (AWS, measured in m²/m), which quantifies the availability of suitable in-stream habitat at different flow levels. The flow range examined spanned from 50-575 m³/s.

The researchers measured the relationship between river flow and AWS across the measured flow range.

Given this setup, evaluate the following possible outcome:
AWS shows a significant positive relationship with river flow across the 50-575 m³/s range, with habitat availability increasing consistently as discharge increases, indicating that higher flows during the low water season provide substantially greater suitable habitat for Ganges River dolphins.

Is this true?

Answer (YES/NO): NO